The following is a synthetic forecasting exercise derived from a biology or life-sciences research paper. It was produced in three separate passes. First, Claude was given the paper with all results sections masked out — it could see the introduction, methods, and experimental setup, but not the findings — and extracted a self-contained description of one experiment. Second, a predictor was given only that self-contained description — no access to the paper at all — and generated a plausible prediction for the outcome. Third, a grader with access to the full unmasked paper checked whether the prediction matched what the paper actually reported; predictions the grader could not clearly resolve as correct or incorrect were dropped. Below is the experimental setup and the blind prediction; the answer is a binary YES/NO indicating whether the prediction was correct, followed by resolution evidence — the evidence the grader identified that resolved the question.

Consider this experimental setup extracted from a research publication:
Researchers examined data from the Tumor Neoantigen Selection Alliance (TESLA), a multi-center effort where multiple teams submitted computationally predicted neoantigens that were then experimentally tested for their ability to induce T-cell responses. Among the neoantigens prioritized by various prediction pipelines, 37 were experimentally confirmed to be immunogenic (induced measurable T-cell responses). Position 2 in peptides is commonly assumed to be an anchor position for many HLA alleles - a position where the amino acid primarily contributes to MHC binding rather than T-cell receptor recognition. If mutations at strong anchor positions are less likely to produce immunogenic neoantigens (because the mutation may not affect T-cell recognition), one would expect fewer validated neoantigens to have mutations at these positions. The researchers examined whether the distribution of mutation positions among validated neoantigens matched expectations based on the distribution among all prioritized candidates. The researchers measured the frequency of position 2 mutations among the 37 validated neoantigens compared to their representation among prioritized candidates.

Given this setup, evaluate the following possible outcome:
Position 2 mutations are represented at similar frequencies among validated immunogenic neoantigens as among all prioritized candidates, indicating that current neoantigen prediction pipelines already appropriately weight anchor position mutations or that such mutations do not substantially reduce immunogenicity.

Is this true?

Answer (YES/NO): NO